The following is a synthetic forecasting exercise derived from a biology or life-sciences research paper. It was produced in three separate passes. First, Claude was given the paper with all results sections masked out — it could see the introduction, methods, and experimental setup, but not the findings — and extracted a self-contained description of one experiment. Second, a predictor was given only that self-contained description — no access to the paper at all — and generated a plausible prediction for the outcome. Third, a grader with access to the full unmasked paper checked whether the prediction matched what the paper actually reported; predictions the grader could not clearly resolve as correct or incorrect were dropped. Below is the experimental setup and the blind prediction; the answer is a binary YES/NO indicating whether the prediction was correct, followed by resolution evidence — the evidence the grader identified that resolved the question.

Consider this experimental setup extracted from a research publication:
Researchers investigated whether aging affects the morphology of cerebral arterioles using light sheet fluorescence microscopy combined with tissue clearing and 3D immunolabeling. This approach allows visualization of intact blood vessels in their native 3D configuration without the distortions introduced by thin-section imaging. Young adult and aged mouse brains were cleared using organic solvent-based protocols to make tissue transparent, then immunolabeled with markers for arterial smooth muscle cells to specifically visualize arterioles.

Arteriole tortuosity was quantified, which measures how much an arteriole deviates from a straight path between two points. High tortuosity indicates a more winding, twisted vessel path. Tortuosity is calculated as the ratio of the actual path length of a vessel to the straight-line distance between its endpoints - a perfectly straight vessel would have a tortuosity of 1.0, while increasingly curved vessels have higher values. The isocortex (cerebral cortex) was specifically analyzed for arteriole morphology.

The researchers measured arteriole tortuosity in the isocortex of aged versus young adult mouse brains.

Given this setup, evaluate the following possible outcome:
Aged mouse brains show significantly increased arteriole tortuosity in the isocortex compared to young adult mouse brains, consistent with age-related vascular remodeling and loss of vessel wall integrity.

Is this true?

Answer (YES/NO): YES